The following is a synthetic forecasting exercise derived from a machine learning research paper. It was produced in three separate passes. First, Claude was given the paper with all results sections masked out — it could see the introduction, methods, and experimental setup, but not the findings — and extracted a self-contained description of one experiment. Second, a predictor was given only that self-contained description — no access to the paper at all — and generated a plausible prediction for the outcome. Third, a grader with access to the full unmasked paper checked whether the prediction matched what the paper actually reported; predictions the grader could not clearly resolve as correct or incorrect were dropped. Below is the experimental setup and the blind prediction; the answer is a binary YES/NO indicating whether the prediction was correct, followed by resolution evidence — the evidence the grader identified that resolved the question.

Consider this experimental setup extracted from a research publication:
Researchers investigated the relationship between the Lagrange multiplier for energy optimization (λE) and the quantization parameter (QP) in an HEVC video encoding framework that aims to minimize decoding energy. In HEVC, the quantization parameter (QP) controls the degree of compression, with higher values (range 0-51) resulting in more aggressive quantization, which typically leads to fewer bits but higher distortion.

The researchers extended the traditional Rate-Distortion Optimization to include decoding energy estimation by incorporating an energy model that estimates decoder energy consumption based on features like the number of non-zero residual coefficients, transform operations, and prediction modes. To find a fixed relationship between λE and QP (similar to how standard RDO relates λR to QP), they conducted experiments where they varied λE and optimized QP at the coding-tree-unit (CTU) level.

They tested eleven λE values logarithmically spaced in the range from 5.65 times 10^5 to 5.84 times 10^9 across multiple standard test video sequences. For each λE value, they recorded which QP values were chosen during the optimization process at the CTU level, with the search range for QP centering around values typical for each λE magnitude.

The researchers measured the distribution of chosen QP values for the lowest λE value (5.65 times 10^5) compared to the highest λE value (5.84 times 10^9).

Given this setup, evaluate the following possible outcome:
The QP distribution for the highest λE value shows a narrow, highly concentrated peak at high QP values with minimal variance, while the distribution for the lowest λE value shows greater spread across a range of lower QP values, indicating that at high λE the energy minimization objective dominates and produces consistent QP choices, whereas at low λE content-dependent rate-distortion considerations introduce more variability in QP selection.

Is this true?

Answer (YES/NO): NO